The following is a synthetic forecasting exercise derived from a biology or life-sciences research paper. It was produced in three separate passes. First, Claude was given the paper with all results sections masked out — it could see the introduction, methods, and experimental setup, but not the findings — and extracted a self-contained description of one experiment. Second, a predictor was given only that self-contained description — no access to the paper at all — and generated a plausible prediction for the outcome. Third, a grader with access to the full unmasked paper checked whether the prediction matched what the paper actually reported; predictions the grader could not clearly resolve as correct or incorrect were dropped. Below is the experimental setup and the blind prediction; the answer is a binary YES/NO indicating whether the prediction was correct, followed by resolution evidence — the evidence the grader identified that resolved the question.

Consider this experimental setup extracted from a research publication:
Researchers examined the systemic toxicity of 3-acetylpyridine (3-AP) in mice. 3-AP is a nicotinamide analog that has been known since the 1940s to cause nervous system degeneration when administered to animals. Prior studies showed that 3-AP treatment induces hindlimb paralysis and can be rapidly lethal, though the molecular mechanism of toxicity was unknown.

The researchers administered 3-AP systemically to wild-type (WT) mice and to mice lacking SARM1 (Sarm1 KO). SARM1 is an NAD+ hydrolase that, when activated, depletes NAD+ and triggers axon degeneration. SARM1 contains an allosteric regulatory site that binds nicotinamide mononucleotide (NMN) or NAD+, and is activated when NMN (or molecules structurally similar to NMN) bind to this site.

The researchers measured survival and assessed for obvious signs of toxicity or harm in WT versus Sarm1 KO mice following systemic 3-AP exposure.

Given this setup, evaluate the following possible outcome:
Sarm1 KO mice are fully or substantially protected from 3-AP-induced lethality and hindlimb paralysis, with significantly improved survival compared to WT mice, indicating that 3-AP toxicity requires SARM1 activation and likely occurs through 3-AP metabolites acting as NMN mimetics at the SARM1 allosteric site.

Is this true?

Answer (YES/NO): YES